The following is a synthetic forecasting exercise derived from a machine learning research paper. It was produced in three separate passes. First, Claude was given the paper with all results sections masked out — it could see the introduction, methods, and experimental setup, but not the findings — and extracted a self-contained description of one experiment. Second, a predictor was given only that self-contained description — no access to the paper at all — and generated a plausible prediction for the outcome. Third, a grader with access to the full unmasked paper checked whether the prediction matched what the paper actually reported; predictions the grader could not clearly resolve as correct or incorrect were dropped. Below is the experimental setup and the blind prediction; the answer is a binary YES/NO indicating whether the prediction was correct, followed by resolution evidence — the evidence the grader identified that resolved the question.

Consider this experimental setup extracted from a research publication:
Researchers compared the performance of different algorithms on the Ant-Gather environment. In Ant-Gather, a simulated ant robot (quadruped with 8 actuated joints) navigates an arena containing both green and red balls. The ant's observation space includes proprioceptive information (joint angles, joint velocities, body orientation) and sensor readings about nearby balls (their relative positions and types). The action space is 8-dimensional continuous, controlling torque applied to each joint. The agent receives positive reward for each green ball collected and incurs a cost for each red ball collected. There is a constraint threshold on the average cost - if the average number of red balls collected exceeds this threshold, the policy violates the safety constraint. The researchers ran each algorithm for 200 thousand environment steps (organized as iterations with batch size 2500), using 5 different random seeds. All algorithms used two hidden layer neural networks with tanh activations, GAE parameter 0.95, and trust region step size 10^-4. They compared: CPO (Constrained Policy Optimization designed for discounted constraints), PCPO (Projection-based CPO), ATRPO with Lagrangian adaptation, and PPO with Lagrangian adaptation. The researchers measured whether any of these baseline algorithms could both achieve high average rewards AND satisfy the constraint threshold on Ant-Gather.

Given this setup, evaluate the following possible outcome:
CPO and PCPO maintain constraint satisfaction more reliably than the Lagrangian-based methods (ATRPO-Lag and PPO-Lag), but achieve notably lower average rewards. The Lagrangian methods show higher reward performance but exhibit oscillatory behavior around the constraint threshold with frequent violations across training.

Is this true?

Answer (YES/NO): NO